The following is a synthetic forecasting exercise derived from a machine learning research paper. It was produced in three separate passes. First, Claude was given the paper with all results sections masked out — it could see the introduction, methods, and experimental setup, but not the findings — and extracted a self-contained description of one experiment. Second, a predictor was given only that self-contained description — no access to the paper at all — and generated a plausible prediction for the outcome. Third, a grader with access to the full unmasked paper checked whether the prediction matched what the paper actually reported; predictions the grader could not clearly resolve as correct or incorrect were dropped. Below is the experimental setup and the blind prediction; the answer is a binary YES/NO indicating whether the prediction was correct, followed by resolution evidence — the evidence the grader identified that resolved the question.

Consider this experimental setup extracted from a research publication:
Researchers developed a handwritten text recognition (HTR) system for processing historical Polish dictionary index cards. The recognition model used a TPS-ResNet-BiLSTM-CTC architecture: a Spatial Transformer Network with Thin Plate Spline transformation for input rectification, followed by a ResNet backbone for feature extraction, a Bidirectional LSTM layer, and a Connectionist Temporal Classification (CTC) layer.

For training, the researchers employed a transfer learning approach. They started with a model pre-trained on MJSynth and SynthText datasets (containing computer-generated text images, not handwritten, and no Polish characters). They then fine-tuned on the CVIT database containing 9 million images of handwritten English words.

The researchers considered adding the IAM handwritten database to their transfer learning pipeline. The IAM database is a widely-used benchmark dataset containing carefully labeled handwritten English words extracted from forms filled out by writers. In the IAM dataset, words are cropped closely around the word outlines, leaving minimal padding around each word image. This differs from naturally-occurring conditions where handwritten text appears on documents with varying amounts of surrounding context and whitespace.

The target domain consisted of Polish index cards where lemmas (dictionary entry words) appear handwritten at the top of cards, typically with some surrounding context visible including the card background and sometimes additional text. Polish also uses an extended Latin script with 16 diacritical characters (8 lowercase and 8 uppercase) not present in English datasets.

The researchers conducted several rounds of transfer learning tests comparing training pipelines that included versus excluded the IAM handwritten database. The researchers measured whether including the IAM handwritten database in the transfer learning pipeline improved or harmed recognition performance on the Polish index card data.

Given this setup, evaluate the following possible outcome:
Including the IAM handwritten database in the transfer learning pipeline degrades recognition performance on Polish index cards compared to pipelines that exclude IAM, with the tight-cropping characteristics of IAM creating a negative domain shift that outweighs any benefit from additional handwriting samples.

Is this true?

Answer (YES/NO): YES